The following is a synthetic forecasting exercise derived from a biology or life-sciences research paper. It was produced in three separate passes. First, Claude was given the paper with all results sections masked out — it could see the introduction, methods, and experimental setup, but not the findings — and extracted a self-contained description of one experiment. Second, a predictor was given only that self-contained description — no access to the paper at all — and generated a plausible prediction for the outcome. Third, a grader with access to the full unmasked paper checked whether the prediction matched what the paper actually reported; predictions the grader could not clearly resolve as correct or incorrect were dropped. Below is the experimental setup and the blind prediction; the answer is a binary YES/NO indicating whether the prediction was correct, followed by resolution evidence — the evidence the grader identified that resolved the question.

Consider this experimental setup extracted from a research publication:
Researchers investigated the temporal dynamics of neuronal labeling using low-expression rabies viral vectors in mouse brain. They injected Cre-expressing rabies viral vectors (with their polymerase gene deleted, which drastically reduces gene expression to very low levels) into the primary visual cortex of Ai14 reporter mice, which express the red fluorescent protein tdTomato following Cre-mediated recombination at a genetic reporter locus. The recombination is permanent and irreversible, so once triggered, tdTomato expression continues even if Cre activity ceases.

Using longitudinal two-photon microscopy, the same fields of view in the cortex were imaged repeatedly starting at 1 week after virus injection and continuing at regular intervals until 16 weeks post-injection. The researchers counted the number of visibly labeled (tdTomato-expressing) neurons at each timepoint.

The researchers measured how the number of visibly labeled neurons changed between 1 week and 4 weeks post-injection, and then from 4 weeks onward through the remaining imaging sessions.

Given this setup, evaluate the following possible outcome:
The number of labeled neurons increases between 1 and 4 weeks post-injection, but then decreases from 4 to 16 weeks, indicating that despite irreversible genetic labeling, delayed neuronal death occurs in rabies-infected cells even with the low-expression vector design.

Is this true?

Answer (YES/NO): NO